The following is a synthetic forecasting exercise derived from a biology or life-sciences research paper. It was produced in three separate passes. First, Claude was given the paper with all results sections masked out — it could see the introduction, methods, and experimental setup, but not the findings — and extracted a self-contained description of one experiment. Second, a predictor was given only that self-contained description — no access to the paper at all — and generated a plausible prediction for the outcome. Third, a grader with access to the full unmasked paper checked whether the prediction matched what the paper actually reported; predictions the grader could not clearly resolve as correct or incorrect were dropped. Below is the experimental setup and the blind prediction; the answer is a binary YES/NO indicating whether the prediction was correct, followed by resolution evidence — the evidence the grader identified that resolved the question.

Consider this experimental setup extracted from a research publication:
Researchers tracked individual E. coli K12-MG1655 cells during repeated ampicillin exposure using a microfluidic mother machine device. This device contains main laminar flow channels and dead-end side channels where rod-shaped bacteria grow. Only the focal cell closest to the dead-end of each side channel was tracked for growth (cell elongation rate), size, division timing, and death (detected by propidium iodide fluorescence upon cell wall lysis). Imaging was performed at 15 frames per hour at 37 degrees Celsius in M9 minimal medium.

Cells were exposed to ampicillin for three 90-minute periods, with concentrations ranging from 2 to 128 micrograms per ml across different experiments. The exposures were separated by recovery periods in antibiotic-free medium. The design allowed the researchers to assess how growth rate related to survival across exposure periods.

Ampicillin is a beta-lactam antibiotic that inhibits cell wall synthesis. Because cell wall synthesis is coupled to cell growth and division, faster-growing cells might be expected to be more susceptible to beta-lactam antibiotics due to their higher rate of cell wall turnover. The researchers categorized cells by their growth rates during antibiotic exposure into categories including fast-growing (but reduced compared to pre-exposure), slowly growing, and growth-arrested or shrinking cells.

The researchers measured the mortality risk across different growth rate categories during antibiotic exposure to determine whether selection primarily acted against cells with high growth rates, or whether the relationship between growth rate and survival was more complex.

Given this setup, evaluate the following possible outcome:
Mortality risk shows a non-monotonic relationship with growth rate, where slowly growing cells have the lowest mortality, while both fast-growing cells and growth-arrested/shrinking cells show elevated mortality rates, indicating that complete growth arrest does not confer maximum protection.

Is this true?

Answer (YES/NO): YES